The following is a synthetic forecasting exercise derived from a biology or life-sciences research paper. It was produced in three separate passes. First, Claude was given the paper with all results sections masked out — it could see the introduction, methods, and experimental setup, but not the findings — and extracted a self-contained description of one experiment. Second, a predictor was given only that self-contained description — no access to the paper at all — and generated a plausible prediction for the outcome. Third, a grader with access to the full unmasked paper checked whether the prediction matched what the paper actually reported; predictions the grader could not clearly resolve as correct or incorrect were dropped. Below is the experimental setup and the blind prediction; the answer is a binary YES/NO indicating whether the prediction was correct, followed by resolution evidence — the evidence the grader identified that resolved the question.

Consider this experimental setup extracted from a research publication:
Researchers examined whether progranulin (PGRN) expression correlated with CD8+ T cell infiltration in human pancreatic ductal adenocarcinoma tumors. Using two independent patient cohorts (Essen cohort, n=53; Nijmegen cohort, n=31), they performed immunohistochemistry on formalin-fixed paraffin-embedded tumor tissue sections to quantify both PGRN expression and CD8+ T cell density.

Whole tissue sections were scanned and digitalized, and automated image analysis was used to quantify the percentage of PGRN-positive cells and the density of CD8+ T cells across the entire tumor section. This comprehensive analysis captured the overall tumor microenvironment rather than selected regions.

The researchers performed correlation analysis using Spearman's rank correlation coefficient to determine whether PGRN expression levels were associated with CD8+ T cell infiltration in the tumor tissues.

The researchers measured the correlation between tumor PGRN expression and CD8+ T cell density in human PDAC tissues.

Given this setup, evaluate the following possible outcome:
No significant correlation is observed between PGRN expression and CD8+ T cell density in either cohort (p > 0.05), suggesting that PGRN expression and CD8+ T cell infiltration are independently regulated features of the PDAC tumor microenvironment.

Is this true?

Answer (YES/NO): NO